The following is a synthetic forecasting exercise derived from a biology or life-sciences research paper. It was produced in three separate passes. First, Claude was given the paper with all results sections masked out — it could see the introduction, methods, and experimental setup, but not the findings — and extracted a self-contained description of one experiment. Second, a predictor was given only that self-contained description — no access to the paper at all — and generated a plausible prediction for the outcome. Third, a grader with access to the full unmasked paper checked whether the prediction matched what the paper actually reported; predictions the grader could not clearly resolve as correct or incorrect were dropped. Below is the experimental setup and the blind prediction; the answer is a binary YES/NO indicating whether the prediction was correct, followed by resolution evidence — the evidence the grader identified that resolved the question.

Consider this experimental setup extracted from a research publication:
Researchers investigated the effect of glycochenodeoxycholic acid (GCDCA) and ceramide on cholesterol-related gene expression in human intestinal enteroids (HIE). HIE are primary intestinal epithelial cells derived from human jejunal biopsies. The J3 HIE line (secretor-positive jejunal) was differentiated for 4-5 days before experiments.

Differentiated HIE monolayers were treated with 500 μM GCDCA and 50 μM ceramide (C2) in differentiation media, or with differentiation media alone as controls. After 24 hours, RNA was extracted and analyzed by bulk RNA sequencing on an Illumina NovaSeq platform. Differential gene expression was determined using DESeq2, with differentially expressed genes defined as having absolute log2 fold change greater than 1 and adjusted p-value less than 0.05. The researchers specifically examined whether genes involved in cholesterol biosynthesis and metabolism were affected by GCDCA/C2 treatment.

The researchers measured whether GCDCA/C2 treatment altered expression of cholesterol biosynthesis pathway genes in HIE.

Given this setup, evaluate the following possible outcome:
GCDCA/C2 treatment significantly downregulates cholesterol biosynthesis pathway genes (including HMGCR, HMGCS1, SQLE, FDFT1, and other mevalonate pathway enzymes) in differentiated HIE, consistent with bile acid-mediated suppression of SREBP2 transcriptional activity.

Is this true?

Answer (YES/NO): NO